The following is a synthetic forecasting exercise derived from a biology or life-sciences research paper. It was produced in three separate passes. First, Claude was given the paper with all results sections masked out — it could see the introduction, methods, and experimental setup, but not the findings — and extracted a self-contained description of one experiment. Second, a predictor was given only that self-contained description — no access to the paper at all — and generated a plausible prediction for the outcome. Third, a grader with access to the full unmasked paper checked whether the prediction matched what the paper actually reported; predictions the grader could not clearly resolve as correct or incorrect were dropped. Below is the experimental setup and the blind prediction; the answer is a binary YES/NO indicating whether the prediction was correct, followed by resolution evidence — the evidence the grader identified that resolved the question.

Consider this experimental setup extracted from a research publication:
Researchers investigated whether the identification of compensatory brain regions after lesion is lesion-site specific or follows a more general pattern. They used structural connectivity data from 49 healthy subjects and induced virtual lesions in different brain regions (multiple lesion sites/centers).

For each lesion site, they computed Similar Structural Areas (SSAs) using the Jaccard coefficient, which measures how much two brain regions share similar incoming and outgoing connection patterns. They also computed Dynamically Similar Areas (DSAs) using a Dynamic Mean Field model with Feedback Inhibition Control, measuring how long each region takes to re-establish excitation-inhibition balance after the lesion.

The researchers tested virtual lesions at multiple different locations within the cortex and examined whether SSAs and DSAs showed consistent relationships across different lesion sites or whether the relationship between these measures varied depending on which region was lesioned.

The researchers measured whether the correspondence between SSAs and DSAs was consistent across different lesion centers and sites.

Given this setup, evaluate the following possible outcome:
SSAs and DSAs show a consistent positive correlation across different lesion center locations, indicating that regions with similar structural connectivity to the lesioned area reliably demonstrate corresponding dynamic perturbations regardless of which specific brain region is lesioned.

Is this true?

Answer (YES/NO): YES